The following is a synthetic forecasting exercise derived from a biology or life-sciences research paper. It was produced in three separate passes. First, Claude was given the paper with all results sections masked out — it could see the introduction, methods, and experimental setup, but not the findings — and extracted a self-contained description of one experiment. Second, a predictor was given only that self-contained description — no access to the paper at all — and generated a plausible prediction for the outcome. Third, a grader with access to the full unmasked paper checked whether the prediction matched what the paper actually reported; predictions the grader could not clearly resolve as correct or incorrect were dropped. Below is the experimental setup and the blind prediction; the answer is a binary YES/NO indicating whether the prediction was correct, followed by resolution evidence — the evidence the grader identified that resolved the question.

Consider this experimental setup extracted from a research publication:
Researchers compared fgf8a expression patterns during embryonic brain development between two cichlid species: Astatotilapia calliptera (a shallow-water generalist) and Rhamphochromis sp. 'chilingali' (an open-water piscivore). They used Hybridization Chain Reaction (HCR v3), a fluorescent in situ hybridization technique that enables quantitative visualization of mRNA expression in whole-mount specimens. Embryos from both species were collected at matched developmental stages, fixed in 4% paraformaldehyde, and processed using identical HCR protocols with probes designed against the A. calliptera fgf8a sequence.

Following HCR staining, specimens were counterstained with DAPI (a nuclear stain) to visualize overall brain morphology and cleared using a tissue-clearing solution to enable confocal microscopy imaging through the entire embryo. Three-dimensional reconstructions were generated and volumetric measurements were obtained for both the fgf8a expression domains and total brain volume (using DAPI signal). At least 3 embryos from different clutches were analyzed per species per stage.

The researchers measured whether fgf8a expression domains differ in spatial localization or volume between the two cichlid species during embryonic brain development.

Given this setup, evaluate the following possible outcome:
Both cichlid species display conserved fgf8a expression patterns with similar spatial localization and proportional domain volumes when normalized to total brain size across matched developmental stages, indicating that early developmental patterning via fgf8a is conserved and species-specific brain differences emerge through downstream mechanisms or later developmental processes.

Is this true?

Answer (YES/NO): NO